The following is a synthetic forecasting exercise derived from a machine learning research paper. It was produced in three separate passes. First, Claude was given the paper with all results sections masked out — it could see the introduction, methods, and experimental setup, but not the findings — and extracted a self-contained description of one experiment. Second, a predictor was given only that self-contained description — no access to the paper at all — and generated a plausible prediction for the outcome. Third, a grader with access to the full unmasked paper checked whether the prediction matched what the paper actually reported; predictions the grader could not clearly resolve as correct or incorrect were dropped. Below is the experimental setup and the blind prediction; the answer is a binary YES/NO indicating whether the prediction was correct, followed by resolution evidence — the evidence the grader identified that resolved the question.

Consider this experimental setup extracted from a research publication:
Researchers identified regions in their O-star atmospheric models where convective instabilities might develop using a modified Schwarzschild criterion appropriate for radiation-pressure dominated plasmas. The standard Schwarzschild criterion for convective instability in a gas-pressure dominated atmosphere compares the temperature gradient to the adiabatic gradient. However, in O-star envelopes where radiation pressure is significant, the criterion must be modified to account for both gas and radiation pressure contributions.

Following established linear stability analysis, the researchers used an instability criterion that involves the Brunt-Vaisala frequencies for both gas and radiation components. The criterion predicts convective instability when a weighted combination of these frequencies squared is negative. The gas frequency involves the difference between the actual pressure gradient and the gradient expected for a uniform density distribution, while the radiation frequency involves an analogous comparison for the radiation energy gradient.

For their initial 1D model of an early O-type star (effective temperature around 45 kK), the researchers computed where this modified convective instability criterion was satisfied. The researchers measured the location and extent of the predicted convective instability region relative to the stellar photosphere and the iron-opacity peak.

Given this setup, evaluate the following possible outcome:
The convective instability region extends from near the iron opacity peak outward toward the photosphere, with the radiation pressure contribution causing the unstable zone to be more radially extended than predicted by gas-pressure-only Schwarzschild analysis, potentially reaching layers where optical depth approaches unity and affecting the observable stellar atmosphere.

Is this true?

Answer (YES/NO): NO